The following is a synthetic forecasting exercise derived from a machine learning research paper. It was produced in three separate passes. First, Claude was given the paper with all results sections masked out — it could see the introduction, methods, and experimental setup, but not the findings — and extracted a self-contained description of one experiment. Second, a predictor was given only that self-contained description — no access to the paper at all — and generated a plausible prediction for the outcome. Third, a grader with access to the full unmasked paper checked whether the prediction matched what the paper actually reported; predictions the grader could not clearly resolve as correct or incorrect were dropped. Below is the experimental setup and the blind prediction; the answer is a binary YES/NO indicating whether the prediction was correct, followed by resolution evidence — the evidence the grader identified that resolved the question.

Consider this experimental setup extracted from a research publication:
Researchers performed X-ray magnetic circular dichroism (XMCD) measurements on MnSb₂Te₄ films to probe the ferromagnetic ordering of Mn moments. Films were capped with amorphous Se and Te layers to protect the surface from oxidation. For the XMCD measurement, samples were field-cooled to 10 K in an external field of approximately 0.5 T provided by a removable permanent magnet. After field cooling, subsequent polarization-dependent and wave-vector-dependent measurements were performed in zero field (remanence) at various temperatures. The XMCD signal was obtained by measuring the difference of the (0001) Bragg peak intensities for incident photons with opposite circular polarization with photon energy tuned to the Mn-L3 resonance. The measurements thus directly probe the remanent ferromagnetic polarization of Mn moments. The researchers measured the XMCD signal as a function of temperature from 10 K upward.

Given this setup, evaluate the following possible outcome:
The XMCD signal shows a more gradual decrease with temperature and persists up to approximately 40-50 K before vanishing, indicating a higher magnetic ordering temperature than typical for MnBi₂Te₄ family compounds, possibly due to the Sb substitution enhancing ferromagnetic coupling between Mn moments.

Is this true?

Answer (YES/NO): NO